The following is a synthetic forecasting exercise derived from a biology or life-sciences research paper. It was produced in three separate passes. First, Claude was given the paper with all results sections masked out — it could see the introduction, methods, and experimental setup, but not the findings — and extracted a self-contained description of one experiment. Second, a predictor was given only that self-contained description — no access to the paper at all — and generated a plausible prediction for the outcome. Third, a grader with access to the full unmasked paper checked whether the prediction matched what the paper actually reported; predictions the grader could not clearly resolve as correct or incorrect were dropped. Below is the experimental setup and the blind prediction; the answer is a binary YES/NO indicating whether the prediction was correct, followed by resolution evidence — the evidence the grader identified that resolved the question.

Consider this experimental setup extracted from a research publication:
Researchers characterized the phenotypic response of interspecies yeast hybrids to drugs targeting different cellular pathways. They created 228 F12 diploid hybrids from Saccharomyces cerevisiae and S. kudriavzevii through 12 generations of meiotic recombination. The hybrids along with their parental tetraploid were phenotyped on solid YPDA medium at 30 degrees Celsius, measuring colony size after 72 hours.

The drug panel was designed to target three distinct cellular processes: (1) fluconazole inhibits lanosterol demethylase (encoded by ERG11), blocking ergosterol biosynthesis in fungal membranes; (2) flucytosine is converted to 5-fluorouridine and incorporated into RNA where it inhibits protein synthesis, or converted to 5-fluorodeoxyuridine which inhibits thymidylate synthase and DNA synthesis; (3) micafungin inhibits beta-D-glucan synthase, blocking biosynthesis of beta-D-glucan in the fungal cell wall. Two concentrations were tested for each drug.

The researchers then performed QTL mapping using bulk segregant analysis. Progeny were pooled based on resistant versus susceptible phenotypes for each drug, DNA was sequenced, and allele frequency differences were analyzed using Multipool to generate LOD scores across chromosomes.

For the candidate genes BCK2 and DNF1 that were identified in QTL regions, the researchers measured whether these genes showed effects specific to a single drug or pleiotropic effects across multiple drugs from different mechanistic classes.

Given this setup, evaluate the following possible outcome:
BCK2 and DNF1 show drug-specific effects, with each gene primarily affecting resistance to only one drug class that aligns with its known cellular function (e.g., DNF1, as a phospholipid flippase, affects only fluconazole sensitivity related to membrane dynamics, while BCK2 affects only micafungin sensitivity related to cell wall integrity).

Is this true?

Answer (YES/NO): NO